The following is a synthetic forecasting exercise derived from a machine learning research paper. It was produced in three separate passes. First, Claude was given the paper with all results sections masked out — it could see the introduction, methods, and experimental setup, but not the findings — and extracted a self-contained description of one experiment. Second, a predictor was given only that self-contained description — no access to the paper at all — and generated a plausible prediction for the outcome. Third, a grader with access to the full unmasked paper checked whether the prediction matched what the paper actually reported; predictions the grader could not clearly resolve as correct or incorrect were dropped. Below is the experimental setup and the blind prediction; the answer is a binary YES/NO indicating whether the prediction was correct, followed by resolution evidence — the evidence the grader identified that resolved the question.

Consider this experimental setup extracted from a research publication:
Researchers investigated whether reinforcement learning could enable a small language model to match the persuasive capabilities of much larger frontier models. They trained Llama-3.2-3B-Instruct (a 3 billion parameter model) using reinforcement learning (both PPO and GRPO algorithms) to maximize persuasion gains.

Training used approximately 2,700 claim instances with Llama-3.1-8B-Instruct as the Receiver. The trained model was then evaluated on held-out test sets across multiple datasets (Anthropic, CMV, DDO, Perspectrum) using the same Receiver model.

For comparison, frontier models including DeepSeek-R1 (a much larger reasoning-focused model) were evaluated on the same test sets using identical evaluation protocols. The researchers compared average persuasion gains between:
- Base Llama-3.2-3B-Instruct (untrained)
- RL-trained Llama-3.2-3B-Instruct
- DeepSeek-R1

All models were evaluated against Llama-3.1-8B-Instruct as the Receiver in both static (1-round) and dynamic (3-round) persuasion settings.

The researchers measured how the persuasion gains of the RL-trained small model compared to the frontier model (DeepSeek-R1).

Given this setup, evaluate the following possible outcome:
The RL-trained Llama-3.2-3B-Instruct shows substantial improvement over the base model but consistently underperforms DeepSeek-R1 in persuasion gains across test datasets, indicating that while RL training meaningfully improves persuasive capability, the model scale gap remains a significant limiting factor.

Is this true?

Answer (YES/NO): YES